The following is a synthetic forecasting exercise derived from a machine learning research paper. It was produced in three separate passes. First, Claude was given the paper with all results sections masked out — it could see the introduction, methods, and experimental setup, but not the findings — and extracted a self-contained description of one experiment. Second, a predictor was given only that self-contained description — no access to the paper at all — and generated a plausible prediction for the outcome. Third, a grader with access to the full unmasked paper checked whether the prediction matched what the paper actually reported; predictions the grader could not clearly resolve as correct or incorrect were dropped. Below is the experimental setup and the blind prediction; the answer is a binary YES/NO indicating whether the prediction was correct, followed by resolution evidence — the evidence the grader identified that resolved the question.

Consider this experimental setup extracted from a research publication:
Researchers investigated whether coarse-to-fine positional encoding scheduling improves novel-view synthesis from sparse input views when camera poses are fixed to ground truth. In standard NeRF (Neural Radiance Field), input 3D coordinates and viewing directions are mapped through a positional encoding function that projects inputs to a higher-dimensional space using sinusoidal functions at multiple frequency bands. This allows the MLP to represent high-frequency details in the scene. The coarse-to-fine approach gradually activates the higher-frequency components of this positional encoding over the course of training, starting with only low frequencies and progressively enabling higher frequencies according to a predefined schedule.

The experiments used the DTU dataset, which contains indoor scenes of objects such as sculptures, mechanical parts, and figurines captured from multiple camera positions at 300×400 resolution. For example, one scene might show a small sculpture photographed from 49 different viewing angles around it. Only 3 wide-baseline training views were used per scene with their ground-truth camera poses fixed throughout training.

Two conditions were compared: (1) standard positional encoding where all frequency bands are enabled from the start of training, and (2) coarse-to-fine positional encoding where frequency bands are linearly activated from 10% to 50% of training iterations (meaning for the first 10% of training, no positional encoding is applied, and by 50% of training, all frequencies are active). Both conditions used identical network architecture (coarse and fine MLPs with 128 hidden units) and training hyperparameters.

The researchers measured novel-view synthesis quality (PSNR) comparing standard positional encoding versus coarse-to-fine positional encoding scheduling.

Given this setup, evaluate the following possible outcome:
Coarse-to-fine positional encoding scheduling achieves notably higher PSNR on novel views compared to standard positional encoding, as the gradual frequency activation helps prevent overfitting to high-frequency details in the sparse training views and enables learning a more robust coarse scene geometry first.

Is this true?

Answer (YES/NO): YES